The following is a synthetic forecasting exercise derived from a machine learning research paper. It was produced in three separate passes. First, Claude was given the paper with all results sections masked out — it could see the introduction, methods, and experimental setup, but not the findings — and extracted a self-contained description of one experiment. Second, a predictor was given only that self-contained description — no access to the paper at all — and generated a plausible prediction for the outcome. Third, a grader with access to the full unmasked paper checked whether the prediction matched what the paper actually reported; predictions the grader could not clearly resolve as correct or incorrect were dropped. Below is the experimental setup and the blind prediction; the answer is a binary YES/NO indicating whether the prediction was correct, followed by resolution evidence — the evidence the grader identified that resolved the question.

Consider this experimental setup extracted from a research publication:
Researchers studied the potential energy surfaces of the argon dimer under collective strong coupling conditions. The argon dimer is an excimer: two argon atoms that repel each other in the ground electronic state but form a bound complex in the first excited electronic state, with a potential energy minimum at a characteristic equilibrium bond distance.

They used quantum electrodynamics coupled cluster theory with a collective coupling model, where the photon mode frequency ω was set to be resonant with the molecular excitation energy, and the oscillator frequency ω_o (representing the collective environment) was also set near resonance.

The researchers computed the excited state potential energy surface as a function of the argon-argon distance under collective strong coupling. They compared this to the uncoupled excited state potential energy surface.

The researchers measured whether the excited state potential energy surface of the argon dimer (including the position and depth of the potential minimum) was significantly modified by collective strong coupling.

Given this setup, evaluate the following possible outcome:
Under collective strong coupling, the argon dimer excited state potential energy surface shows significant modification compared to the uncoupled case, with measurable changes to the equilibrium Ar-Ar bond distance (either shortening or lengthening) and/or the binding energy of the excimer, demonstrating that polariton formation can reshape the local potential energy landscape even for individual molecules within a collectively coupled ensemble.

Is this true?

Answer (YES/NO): NO